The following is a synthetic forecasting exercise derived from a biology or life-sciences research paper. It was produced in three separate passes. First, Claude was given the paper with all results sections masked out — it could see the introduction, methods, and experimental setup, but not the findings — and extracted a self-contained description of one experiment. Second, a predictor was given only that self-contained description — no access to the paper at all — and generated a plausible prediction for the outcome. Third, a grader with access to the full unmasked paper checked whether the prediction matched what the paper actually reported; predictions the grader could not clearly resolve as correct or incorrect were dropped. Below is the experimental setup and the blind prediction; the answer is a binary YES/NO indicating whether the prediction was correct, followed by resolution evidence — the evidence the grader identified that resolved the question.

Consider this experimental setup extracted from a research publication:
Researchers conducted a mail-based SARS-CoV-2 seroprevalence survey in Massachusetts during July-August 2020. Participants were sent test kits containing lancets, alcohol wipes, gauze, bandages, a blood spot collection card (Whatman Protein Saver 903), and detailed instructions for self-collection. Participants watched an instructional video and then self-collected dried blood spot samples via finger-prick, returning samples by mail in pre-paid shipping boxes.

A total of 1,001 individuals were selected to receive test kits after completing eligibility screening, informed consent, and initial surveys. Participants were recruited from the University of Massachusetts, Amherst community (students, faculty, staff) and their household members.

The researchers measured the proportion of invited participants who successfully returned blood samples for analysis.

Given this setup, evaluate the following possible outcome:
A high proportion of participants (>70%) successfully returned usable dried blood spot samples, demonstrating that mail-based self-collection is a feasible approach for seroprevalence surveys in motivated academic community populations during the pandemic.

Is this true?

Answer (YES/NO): YES